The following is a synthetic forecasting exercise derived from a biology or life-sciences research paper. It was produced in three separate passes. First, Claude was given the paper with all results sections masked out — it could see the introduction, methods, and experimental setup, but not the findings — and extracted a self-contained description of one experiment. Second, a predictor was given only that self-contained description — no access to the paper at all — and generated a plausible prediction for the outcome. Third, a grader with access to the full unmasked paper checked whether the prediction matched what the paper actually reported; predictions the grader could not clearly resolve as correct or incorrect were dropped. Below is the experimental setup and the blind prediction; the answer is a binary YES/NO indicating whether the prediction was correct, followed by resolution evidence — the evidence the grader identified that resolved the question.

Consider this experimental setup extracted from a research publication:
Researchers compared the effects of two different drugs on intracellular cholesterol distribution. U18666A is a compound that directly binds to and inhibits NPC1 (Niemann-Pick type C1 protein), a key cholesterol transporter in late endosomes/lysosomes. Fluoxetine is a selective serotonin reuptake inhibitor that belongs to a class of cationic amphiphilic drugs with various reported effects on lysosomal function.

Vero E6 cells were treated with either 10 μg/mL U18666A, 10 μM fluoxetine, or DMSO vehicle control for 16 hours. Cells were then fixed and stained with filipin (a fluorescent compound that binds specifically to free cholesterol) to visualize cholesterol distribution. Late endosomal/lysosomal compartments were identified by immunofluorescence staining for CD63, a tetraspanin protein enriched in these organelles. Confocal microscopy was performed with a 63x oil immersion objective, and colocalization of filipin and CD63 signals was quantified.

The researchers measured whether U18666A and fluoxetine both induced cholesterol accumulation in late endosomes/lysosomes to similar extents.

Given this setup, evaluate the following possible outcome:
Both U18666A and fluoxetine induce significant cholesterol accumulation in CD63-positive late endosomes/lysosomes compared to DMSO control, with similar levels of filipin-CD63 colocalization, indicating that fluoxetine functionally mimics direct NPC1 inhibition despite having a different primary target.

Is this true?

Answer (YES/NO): NO